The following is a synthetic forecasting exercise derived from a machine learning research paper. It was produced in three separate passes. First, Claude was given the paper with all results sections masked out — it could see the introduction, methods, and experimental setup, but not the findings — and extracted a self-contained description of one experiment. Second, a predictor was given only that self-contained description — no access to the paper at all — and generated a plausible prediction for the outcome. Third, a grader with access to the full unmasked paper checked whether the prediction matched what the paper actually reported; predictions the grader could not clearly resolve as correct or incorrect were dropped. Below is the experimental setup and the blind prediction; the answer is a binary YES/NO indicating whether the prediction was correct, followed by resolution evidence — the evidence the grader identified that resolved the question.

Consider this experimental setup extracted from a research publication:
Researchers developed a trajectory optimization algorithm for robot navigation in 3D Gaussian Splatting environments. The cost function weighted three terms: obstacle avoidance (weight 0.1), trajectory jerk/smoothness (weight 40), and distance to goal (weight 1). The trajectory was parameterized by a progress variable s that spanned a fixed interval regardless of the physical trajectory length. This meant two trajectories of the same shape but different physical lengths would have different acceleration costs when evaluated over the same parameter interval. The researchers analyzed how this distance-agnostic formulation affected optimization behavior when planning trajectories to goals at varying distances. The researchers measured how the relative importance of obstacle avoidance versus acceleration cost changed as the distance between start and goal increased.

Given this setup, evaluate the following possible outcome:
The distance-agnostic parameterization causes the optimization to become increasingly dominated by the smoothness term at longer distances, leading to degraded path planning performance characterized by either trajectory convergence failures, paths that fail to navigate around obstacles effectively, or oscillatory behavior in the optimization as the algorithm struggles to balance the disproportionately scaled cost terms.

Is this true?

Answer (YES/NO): YES